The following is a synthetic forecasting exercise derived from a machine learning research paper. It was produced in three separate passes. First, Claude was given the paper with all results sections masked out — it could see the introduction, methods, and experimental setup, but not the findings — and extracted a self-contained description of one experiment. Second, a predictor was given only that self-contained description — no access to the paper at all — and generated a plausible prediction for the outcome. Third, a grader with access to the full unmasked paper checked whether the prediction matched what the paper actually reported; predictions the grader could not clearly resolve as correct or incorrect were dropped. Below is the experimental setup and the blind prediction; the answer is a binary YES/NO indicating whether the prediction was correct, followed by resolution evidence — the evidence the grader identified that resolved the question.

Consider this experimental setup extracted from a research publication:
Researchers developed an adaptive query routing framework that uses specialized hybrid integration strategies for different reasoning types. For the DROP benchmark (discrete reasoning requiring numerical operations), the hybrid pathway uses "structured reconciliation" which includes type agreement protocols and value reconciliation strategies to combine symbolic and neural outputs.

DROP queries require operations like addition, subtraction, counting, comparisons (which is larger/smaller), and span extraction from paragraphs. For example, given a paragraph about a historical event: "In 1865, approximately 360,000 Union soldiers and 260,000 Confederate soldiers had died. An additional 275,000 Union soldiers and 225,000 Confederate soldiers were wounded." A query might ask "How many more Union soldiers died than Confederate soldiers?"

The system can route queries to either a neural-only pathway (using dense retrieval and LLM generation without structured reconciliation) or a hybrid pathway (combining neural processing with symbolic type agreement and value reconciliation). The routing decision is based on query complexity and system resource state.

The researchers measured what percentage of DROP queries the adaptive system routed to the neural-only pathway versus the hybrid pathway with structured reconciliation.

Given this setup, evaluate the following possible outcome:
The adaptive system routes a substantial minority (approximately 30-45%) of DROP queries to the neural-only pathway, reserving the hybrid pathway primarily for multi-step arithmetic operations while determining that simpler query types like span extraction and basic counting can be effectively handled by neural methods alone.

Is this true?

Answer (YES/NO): YES